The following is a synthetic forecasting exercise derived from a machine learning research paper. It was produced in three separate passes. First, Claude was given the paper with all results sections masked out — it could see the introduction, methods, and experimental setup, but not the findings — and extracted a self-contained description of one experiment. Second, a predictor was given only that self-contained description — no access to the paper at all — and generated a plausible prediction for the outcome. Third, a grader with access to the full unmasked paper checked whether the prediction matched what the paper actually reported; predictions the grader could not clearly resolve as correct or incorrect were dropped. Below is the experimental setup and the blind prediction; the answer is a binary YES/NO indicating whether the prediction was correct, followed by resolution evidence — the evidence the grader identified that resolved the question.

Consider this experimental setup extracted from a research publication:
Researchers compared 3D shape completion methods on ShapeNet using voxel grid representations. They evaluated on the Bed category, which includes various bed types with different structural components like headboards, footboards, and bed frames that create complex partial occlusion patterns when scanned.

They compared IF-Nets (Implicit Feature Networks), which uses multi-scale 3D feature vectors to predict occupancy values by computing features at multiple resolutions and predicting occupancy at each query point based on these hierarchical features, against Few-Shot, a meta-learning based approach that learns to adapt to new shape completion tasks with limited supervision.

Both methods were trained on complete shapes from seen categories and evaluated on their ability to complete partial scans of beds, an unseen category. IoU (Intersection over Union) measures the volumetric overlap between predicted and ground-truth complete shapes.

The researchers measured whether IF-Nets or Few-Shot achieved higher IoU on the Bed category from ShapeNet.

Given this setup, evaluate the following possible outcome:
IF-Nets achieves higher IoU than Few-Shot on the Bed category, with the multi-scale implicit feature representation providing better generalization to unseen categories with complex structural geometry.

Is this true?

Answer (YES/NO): YES